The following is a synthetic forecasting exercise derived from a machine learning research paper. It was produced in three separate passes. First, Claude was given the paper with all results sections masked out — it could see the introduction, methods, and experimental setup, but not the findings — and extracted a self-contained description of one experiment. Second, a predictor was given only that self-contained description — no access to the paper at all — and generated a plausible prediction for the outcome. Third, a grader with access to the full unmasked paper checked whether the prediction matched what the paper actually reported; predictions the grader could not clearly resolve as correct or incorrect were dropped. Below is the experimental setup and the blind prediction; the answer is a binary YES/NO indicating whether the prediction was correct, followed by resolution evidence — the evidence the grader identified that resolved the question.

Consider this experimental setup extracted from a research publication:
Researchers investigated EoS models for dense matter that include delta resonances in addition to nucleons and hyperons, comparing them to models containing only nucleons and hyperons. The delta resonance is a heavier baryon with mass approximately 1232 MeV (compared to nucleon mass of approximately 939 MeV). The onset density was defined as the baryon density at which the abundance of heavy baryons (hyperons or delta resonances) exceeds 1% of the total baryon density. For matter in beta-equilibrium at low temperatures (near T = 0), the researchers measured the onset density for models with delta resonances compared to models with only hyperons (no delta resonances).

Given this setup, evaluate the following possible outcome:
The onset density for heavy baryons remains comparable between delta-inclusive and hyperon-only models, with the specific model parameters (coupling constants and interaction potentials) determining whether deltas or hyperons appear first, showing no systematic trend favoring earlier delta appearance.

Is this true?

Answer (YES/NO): NO